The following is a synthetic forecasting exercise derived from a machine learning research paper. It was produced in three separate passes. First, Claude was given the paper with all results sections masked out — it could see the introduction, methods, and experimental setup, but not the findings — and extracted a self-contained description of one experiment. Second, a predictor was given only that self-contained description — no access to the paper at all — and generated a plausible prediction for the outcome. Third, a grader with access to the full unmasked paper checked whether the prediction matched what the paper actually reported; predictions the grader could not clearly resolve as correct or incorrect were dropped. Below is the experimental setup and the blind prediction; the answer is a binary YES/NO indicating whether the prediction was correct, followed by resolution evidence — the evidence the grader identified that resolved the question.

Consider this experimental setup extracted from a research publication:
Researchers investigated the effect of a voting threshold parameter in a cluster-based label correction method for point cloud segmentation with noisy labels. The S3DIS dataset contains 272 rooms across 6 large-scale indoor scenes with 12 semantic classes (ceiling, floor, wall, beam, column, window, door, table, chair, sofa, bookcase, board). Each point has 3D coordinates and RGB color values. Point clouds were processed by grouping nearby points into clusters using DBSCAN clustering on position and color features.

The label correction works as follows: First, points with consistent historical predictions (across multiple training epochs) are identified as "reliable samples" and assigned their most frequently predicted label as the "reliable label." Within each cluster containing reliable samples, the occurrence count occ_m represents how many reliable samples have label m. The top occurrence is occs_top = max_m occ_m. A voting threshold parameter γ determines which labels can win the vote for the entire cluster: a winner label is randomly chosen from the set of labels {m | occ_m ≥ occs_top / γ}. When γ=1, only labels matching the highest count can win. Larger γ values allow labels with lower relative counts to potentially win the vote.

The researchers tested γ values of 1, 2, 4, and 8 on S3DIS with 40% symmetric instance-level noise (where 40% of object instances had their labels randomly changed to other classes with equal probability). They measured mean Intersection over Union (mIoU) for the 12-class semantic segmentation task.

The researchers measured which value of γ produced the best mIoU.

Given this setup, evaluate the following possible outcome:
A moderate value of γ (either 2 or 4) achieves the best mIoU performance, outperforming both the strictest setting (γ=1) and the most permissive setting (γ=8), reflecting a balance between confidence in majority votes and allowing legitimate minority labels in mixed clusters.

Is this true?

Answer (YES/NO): YES